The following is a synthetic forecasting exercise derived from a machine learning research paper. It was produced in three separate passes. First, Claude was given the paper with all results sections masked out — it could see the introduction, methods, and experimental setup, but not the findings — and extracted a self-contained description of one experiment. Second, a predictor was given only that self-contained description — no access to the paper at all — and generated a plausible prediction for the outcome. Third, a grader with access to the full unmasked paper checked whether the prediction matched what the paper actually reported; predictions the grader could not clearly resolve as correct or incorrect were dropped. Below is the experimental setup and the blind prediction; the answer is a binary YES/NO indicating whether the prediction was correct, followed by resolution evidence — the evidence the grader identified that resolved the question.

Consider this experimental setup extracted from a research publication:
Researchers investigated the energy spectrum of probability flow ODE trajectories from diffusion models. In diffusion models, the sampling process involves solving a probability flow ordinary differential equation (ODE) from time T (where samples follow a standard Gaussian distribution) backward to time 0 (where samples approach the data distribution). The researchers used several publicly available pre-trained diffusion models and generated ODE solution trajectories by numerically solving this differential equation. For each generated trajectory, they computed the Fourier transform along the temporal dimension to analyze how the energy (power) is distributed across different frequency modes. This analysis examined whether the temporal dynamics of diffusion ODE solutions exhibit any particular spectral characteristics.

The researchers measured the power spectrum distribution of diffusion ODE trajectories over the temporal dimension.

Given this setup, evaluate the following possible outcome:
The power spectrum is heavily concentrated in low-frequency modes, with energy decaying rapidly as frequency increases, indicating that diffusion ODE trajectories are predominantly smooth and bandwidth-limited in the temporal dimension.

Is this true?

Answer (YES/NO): YES